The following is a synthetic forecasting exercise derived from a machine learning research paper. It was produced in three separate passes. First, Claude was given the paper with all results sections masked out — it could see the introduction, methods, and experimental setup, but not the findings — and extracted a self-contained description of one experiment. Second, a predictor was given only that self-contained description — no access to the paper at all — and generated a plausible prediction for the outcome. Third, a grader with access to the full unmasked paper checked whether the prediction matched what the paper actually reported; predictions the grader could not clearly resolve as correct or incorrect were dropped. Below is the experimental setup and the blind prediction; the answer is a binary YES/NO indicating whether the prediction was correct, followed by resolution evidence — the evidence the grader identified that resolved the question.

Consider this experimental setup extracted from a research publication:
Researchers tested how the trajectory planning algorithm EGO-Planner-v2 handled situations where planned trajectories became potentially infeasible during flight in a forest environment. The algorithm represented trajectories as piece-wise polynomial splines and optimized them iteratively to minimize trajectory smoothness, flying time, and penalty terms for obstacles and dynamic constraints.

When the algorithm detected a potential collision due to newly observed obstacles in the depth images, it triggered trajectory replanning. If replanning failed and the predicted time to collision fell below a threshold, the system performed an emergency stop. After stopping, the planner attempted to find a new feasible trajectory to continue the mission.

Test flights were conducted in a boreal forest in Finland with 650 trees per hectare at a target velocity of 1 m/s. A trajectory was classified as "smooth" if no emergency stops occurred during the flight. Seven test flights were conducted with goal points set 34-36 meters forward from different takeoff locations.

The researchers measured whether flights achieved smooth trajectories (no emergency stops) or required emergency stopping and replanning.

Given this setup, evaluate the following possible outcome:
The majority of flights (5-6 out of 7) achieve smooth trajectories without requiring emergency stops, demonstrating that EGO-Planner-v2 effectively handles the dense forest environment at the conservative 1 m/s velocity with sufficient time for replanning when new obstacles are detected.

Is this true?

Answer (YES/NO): YES